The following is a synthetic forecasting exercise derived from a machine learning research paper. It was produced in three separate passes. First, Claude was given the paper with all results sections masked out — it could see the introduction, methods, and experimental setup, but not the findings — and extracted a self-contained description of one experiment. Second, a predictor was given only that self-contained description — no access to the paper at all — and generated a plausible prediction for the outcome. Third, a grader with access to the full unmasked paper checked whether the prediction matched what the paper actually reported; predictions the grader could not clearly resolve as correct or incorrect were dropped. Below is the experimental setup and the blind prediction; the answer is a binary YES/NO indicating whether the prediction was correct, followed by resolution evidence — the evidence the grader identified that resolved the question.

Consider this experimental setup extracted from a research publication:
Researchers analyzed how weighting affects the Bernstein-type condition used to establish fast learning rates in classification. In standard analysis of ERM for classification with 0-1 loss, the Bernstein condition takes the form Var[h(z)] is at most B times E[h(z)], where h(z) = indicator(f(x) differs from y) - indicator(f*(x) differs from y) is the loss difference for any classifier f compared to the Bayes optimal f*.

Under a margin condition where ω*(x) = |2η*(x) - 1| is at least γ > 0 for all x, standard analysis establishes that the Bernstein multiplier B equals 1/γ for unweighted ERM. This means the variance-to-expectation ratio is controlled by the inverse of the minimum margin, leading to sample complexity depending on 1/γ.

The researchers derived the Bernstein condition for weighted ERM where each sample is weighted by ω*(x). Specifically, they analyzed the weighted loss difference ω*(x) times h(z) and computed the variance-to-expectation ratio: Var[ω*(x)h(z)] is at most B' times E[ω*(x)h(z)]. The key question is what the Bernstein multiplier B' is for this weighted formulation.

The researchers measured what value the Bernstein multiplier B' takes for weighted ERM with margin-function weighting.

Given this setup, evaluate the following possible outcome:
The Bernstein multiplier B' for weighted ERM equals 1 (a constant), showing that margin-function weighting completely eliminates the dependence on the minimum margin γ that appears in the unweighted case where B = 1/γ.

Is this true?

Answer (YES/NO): YES